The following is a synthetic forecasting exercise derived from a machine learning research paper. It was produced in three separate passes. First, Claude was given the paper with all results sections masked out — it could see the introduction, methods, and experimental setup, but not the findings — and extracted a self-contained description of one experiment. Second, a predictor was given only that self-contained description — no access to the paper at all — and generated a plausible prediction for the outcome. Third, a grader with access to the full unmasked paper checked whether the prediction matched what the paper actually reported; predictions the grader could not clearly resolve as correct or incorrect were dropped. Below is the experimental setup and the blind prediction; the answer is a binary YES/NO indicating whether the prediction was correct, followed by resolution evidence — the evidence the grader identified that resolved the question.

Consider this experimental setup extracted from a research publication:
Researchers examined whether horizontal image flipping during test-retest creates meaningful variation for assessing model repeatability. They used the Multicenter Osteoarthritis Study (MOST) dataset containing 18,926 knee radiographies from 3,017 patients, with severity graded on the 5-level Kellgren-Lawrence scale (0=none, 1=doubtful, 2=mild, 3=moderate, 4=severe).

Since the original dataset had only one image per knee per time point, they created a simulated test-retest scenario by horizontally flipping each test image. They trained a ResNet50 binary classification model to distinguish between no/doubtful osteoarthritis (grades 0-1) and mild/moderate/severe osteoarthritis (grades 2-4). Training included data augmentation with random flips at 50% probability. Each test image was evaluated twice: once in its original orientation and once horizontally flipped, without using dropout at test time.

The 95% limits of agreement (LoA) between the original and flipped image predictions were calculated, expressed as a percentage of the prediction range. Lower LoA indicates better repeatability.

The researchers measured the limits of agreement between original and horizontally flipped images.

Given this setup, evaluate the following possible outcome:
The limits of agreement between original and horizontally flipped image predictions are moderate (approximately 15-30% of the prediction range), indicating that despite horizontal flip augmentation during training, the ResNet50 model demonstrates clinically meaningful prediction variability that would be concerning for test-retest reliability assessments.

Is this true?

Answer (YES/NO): YES